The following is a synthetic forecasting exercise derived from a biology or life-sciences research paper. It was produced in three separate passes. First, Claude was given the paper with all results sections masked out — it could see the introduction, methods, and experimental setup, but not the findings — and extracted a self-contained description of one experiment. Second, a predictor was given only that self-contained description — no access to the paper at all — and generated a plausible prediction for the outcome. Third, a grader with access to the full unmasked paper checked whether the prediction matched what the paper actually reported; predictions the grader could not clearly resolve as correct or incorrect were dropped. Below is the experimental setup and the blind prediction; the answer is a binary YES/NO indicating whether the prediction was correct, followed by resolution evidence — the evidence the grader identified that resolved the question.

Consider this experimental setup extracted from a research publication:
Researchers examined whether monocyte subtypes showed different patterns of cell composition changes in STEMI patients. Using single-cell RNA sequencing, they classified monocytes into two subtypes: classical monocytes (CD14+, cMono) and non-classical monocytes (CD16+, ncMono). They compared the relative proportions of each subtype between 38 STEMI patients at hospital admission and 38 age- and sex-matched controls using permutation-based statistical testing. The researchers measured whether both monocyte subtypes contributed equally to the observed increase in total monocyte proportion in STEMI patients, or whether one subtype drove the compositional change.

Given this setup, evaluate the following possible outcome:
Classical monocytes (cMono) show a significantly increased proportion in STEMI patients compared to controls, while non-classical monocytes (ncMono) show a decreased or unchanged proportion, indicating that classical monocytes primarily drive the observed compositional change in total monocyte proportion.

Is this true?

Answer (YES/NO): YES